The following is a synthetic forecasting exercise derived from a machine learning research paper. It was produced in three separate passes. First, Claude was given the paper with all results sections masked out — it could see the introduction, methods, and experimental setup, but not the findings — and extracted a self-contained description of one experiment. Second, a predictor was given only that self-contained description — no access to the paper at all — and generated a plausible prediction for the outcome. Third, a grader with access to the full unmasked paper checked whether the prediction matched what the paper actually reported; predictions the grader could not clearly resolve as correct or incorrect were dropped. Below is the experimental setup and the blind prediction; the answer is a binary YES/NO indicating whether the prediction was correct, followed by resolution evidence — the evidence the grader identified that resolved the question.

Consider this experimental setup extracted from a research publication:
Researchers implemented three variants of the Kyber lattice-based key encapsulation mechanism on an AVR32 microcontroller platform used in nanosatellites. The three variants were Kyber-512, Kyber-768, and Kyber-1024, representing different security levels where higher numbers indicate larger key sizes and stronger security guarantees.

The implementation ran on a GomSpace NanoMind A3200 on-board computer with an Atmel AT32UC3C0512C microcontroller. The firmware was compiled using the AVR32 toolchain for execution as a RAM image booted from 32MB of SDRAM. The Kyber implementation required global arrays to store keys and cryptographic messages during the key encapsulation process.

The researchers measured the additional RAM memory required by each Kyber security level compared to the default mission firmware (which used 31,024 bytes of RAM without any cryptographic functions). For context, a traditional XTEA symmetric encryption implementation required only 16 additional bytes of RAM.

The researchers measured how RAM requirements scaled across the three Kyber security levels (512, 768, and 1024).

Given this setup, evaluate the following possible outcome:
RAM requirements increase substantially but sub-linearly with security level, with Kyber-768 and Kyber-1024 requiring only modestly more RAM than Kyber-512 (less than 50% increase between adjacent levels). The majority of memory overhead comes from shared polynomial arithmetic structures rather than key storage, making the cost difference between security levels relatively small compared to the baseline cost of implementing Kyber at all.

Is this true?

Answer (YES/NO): NO